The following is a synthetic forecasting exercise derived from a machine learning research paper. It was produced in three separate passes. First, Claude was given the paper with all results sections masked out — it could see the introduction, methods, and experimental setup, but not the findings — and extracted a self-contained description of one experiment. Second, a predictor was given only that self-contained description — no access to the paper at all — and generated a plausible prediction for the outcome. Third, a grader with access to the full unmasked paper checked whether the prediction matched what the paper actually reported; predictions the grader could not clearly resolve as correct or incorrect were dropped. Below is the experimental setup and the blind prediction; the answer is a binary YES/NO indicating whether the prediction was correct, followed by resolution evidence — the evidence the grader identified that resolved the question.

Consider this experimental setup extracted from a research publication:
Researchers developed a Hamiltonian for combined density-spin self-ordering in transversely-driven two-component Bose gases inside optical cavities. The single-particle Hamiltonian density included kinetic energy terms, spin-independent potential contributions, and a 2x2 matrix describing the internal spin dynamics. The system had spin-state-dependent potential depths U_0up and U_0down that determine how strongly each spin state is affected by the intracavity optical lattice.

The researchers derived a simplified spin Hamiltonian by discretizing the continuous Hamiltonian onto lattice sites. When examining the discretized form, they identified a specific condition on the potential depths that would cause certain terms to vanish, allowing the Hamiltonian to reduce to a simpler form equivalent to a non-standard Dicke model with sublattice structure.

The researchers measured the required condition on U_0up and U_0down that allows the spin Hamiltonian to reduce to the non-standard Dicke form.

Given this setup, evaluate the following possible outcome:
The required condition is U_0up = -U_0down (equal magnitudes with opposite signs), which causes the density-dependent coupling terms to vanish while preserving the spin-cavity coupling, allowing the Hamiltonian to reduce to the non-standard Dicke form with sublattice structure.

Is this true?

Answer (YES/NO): NO